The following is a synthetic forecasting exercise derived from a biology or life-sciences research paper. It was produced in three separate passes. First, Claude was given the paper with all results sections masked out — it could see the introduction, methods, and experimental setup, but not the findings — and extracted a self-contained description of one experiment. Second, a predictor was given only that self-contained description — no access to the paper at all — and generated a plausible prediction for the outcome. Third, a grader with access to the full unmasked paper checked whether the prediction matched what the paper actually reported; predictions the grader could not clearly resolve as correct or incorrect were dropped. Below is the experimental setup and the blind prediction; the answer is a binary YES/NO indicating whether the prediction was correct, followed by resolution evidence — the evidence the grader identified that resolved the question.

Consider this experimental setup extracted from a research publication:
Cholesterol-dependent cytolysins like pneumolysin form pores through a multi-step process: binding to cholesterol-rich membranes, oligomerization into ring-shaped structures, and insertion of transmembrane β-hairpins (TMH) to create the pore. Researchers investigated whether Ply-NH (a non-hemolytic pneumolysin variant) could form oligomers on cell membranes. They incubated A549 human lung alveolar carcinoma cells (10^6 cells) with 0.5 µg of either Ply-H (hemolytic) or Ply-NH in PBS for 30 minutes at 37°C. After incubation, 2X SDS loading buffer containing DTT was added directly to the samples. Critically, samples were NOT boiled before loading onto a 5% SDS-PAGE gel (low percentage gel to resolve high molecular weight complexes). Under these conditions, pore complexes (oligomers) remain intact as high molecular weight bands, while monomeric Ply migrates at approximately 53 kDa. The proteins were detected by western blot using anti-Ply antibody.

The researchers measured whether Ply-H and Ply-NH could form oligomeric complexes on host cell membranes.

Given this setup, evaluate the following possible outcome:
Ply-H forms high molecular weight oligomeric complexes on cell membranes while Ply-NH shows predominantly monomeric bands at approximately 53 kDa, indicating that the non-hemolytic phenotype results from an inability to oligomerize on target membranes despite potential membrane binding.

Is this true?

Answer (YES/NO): NO